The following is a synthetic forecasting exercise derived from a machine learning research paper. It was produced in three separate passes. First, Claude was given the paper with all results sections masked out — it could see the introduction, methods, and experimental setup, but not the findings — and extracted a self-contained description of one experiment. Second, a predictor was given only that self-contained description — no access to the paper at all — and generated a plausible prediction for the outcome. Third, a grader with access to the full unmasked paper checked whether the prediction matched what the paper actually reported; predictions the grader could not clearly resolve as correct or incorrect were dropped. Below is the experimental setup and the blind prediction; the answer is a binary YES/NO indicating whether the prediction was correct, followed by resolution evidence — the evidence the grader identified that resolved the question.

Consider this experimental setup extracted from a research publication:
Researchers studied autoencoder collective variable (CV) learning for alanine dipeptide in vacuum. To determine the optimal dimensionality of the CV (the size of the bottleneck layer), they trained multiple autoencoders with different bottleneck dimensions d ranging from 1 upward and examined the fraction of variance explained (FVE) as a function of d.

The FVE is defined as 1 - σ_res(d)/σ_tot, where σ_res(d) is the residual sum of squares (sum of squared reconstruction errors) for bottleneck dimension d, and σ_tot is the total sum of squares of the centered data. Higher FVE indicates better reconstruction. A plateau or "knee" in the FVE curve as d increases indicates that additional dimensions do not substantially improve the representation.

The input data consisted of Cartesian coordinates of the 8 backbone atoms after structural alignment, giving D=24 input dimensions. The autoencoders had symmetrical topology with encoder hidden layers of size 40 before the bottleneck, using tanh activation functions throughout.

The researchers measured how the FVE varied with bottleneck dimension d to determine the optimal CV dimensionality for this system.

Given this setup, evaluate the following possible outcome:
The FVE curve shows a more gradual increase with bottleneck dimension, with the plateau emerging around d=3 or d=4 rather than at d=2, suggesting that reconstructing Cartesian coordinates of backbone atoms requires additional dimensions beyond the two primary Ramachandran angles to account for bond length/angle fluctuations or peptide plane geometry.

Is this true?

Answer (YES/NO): NO